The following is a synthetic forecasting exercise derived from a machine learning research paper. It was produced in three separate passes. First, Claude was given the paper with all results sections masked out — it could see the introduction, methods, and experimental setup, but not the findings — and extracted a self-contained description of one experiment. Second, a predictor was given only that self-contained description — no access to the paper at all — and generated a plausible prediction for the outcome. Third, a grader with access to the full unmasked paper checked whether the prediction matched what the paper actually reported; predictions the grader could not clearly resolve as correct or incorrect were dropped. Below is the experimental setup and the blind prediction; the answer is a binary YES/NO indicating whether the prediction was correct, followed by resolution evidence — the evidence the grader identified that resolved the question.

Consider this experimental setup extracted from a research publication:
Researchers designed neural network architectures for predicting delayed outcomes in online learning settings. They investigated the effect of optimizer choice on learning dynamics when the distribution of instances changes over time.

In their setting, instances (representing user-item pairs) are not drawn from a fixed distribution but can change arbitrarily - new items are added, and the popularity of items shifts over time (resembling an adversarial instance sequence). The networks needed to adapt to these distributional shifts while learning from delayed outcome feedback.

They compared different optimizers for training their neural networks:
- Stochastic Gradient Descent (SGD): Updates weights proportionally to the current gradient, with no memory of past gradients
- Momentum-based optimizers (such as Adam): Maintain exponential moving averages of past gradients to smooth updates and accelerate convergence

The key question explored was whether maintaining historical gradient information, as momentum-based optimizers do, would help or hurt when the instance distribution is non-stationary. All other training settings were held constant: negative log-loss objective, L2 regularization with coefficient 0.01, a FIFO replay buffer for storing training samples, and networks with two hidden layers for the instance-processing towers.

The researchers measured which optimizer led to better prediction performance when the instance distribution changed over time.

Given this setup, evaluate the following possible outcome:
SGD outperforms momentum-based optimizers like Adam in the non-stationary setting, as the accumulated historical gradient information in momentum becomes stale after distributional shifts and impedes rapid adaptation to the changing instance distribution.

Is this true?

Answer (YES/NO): YES